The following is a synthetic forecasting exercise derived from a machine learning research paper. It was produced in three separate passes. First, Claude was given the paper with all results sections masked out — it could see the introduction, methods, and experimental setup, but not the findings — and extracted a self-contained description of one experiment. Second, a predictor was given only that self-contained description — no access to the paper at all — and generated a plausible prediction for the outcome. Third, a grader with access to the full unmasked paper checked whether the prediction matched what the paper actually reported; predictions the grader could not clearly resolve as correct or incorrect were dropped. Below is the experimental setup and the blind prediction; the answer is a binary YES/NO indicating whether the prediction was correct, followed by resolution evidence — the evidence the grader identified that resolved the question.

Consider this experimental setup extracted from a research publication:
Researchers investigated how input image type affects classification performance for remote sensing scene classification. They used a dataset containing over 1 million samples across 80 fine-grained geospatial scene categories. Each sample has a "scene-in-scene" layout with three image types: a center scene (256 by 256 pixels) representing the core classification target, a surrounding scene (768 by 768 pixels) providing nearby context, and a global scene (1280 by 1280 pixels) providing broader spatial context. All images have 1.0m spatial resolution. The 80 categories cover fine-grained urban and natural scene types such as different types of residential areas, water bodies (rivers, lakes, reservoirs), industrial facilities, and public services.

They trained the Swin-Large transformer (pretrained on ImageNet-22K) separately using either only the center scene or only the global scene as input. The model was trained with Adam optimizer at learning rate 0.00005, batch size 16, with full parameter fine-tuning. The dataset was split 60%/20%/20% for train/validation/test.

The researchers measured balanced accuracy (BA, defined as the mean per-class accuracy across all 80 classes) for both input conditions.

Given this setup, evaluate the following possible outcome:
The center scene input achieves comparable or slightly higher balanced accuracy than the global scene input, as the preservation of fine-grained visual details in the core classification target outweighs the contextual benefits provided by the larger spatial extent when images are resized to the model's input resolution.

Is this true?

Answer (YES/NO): NO